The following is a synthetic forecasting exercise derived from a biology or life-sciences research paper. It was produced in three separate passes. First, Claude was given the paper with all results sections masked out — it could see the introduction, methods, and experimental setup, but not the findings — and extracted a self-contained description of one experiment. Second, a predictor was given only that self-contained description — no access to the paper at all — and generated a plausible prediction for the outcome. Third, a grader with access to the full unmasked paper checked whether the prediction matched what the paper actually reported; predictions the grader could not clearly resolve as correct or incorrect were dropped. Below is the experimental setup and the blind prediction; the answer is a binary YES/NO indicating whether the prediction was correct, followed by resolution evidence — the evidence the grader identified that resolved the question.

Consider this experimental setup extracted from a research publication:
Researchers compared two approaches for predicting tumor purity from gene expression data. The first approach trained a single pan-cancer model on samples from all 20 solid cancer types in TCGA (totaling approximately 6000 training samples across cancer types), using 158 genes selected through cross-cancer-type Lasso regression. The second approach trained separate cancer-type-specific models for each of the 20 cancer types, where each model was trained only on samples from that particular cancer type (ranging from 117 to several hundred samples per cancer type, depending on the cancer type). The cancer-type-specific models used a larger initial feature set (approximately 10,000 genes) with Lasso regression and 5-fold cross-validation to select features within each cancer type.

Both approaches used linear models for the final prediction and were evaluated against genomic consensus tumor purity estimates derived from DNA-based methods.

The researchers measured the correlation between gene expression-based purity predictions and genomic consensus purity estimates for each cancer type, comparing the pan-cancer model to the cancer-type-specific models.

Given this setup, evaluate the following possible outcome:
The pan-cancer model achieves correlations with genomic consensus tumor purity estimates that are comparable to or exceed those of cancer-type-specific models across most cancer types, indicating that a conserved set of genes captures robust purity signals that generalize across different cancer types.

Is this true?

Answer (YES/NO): YES